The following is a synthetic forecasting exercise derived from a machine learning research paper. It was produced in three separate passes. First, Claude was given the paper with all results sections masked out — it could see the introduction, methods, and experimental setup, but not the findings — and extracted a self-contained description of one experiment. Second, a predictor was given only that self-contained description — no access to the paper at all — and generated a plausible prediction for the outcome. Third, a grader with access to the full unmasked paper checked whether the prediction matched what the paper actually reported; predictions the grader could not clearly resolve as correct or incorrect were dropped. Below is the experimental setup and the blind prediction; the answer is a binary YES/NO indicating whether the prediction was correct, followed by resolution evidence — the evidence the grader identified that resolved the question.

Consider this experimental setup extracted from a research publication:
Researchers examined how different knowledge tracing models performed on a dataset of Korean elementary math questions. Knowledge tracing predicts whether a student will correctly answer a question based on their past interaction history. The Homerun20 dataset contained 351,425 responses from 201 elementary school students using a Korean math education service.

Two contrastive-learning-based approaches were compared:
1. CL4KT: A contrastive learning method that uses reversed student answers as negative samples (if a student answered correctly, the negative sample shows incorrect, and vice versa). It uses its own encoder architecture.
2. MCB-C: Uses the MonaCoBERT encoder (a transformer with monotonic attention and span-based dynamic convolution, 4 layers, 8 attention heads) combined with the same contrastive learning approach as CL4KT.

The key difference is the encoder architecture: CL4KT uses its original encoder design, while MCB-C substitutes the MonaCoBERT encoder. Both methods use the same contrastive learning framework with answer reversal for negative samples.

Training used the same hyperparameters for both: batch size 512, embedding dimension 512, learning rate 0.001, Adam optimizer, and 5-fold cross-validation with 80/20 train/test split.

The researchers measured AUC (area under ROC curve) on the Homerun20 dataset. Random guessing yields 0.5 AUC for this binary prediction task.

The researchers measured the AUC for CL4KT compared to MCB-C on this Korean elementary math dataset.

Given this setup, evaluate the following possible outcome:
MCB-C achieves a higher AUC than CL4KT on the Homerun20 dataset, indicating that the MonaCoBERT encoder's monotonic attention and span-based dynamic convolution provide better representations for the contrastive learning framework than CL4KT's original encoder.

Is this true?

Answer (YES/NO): YES